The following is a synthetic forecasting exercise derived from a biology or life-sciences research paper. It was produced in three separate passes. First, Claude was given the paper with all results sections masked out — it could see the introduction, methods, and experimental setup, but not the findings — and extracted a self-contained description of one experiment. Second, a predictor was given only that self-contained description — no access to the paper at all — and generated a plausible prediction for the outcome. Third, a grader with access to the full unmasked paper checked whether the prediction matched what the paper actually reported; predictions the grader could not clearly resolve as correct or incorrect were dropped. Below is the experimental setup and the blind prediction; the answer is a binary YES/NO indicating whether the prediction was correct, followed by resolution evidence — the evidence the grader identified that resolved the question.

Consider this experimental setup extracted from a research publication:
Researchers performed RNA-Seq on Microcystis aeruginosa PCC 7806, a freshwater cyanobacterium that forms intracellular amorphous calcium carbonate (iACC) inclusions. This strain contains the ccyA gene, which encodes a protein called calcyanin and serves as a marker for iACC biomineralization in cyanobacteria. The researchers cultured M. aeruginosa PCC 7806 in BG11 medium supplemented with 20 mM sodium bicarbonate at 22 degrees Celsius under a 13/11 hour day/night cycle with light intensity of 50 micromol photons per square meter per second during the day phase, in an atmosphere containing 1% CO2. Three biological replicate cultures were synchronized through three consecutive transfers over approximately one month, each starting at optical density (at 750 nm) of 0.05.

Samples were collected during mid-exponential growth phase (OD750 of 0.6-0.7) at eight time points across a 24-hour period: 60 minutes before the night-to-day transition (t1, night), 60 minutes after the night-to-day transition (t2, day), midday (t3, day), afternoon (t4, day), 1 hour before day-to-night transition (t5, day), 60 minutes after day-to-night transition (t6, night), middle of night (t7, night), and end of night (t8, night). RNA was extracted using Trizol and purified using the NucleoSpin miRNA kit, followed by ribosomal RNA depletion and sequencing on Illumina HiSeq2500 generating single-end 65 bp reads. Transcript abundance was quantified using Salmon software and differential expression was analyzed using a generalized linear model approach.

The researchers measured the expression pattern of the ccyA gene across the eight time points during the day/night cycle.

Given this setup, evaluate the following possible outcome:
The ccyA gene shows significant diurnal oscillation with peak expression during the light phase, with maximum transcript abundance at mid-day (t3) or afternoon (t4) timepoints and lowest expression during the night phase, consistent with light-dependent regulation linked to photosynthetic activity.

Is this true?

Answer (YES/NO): NO